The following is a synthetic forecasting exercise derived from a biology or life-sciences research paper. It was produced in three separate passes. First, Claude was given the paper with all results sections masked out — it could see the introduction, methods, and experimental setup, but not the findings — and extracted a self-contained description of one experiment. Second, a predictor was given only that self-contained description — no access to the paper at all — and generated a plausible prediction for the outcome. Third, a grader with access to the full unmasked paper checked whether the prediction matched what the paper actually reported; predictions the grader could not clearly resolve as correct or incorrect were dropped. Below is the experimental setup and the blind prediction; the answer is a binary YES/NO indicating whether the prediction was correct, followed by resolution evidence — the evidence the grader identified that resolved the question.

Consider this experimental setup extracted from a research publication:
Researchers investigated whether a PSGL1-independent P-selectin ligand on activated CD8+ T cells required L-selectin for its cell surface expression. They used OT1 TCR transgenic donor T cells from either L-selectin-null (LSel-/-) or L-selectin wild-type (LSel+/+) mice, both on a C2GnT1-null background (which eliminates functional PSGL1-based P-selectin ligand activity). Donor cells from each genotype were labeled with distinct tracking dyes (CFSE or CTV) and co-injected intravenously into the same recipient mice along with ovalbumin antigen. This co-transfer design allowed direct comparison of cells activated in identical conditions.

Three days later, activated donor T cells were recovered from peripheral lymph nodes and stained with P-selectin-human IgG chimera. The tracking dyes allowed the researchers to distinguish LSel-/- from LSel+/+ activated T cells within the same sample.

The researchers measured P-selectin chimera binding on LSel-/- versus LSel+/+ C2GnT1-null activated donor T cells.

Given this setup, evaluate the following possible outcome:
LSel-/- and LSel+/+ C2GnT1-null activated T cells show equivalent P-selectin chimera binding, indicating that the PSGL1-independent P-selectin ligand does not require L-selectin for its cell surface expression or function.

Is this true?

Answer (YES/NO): NO